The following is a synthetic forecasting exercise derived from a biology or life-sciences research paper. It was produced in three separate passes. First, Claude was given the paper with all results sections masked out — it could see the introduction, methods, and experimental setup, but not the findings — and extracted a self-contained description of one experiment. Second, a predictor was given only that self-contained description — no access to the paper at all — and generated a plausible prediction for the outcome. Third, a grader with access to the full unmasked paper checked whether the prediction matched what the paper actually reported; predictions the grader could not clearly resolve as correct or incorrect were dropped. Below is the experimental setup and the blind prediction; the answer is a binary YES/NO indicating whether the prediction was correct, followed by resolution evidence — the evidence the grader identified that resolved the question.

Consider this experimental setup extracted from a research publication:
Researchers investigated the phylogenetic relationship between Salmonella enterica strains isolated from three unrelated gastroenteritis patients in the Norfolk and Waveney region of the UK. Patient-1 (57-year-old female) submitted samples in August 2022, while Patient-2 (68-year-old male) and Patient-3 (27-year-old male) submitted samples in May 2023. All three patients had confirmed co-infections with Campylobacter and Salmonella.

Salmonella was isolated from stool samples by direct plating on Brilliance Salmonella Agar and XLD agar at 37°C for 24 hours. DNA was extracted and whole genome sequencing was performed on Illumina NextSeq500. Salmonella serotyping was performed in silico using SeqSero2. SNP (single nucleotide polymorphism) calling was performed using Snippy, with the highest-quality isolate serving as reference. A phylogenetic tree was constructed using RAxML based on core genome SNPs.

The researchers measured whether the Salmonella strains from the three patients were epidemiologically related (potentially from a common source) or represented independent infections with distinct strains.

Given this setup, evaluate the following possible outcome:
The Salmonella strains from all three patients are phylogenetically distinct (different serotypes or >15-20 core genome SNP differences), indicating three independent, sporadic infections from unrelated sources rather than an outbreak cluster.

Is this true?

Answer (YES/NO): YES